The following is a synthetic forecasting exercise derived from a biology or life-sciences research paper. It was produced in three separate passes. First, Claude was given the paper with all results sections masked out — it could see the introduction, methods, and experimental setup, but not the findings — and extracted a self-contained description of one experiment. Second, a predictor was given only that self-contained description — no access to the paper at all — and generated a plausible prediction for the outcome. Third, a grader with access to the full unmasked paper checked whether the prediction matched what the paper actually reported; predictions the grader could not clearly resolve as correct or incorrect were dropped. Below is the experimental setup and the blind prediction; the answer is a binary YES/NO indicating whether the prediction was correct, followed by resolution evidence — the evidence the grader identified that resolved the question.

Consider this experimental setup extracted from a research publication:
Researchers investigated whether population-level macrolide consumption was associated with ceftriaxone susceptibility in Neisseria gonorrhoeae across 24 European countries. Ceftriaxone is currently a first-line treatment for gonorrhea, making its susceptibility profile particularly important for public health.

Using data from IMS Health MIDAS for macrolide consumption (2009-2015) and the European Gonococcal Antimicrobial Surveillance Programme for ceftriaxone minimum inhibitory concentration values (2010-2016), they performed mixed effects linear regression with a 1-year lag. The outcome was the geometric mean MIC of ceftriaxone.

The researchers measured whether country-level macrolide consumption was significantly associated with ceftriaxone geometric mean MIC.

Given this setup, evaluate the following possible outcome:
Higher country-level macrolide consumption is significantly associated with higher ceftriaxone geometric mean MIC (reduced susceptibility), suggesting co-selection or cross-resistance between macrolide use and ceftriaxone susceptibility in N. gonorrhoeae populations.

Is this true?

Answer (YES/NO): NO